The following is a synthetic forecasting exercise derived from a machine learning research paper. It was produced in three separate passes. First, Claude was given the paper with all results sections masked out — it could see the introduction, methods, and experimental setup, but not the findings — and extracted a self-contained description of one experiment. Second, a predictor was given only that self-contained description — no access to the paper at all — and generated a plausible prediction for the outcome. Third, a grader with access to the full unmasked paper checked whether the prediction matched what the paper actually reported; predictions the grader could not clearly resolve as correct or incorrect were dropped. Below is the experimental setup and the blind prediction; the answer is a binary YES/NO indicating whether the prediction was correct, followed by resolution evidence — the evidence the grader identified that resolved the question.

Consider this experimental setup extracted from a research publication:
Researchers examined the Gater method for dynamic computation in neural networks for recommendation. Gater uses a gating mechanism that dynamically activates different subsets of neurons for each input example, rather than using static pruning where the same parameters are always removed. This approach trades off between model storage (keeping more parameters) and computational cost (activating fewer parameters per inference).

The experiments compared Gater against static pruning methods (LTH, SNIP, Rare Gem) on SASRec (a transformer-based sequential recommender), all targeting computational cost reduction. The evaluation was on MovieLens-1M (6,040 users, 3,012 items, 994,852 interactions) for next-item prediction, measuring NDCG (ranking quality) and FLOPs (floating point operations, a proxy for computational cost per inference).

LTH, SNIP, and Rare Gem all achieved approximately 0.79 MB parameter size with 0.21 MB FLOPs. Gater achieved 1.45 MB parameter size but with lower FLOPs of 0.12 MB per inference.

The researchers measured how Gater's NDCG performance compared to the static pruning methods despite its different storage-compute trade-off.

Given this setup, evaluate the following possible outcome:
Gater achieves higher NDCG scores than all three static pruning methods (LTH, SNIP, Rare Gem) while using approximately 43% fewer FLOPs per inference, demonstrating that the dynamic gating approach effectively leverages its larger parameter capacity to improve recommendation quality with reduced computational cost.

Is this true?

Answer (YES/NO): YES